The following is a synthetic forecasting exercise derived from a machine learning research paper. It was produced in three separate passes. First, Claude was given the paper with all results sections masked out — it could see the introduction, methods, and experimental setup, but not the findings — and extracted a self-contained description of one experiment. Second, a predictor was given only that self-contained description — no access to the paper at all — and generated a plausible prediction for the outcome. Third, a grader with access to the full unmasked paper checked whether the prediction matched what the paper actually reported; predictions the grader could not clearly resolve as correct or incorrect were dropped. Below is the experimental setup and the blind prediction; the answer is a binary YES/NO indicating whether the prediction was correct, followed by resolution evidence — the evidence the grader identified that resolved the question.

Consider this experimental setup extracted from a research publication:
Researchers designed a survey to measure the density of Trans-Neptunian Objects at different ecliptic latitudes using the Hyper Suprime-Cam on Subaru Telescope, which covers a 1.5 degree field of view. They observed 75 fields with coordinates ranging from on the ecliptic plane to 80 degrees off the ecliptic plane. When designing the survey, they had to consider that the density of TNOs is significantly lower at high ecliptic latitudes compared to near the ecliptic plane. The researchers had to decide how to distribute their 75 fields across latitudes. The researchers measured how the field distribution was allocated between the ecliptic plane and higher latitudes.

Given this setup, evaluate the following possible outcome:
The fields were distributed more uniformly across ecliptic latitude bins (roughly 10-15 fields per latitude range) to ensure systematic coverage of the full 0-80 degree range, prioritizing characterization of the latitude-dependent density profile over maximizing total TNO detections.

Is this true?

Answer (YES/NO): NO